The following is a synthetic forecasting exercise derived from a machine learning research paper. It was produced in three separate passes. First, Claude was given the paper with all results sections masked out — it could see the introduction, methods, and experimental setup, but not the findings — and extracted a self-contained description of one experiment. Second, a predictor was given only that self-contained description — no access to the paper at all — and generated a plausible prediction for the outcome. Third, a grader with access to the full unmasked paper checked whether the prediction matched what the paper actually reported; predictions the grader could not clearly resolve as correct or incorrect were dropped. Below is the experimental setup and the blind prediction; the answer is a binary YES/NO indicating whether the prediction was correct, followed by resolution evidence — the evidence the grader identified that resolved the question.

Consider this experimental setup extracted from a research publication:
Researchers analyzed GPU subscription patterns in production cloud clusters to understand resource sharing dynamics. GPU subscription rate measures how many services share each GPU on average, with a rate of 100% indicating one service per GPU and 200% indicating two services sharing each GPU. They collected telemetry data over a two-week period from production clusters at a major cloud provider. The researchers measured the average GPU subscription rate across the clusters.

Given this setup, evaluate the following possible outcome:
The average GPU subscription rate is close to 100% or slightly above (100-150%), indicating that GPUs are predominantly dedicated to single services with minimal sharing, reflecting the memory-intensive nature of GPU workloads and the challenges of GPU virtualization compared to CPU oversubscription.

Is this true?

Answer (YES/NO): NO